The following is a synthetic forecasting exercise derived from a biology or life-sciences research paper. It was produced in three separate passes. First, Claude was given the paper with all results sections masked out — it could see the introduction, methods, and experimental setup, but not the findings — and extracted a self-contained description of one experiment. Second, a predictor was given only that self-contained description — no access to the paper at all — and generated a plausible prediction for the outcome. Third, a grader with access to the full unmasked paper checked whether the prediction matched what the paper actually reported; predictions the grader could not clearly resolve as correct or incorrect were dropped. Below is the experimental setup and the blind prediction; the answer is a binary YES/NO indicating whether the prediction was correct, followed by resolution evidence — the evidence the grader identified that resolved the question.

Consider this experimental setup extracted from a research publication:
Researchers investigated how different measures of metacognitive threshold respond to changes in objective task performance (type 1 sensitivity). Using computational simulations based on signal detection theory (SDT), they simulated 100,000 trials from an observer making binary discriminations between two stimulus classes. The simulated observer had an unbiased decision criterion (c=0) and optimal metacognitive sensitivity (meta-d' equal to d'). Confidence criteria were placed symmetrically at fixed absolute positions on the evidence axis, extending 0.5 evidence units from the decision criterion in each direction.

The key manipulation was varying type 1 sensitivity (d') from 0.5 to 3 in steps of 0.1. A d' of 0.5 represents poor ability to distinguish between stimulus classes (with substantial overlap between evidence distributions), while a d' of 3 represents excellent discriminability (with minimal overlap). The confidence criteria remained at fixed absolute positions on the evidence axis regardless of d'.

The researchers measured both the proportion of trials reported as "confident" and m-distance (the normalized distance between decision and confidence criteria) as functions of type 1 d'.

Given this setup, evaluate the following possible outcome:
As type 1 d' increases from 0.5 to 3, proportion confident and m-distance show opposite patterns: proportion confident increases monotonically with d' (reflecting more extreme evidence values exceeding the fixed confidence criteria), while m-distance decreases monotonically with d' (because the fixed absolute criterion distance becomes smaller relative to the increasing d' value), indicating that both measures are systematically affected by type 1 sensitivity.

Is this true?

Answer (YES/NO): YES